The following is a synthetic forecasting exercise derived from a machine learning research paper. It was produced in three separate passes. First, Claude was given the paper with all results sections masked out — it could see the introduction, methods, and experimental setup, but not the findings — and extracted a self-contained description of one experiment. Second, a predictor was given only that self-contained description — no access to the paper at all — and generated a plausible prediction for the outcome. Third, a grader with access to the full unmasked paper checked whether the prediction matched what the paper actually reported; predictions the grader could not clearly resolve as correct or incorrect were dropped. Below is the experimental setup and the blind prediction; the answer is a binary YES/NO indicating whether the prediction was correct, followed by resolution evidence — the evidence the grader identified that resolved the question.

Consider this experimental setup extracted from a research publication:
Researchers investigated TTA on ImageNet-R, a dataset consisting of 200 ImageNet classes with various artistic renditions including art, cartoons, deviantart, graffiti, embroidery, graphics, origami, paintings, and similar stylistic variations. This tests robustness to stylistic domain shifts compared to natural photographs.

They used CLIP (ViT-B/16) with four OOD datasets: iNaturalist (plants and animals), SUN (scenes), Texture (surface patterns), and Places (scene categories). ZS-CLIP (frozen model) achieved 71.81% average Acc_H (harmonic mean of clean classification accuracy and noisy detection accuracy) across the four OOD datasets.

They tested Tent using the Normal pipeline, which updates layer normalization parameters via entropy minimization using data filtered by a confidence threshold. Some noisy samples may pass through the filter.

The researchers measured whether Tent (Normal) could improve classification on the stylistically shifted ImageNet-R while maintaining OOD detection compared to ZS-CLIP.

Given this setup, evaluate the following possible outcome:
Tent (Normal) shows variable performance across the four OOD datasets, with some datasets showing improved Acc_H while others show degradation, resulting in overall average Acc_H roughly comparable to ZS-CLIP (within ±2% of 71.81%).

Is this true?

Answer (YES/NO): YES